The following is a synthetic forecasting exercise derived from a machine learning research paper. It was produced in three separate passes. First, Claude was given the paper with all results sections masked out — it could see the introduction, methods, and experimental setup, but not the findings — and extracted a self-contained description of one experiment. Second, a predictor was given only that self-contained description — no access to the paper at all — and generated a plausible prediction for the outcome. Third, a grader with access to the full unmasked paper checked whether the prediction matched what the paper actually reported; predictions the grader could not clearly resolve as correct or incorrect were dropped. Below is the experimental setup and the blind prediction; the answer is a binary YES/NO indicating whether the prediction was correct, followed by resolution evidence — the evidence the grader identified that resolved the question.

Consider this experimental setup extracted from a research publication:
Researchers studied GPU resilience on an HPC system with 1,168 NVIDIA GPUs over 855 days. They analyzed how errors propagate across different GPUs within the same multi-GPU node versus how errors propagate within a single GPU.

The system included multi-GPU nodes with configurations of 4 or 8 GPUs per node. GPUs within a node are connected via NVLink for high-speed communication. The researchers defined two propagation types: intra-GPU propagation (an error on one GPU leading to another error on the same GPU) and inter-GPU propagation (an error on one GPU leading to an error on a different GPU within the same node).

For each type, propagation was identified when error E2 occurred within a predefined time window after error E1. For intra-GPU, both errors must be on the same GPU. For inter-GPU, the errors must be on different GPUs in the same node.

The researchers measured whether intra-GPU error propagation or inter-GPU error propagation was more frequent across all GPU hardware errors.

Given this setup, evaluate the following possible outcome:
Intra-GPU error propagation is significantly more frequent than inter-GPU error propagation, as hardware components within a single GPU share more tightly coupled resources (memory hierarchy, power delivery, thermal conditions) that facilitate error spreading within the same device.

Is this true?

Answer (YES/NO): YES